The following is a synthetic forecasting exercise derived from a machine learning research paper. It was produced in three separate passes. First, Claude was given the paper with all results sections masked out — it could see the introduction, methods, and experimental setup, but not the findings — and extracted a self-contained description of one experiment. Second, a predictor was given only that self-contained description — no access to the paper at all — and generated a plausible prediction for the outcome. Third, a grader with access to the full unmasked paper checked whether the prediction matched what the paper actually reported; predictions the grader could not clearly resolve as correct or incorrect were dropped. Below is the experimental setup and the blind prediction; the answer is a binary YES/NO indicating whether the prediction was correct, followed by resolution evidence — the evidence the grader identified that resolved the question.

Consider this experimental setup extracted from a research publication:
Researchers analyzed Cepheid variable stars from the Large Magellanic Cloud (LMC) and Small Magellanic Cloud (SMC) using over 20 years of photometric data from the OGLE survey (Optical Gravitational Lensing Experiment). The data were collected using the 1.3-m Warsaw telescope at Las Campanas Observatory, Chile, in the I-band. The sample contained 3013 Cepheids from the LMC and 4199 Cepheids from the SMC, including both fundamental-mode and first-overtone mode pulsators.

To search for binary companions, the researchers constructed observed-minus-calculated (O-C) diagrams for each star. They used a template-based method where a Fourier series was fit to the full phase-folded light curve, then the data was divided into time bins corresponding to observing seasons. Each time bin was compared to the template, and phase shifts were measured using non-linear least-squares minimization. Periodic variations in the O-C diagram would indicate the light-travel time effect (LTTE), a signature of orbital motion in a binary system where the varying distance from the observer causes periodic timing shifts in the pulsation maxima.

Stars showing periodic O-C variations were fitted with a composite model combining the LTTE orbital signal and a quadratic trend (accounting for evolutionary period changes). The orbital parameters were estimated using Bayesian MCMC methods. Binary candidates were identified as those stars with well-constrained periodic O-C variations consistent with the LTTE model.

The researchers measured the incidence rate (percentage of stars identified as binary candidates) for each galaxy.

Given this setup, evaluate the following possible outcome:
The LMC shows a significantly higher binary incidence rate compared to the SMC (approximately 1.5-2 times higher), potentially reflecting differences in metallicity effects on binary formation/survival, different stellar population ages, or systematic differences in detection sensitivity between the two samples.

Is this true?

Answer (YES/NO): NO